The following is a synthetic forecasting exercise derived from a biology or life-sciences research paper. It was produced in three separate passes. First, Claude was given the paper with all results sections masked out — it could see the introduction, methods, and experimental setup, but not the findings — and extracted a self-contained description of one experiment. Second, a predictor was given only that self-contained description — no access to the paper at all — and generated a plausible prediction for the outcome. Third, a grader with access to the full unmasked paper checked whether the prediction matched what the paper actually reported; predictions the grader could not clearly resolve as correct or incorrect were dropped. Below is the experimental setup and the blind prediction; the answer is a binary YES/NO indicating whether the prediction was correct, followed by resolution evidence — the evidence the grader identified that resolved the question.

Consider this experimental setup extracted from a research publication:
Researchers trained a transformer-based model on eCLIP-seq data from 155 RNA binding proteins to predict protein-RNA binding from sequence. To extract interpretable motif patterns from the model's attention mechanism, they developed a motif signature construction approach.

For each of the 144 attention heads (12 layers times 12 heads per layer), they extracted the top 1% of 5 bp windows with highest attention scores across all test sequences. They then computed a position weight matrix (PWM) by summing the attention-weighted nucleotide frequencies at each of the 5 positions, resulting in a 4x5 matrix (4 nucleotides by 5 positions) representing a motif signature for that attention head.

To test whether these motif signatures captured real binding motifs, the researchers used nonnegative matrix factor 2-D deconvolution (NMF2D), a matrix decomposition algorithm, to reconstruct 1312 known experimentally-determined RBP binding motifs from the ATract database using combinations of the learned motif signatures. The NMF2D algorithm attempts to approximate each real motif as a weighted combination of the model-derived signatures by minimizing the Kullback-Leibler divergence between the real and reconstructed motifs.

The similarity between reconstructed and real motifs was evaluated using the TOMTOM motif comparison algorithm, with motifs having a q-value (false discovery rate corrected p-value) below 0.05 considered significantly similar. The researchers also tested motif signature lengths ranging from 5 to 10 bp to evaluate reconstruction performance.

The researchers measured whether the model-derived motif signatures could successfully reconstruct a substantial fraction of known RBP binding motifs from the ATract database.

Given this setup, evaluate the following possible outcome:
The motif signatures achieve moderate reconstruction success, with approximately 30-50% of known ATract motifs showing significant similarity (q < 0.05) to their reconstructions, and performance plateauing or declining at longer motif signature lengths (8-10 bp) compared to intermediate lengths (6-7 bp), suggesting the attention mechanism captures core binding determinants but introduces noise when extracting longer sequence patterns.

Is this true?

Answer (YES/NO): NO